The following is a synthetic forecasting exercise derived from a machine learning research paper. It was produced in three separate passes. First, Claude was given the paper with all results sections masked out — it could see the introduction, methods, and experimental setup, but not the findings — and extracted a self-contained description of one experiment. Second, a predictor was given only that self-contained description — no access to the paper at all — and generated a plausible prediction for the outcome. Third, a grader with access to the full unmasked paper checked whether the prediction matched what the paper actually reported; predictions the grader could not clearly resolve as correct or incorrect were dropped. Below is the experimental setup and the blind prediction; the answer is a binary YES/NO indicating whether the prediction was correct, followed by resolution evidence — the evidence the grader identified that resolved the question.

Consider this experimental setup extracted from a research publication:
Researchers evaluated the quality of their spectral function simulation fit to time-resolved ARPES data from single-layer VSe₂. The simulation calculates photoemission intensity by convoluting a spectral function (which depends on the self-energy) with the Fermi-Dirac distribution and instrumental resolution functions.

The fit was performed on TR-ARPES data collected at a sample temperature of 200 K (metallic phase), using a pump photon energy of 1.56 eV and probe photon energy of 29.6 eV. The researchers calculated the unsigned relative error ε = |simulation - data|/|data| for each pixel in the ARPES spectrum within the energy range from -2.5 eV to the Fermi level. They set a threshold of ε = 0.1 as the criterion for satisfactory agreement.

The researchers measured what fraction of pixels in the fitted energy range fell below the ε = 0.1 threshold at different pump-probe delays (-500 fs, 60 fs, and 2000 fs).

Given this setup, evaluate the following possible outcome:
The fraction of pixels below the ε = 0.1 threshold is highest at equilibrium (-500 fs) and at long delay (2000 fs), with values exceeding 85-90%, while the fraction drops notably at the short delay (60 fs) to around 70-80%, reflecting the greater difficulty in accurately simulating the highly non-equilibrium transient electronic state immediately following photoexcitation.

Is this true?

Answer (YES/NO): NO